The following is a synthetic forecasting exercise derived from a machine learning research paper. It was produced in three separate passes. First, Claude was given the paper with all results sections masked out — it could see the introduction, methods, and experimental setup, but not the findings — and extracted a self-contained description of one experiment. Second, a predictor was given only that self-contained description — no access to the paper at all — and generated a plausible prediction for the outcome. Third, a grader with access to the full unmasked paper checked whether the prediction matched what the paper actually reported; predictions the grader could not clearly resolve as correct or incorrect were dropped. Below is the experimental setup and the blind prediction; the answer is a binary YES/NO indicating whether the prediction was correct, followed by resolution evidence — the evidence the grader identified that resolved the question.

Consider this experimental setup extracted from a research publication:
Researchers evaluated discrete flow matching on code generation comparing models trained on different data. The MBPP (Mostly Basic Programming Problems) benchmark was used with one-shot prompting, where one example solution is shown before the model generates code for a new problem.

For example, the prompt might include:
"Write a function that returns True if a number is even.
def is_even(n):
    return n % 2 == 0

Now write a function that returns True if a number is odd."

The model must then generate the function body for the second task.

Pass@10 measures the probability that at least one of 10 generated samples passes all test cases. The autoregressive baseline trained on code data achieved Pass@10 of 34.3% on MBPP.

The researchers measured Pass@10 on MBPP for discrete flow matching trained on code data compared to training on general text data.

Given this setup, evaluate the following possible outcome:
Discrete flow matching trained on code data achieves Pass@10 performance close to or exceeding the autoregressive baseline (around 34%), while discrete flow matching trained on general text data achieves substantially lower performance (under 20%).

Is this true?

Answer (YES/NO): NO